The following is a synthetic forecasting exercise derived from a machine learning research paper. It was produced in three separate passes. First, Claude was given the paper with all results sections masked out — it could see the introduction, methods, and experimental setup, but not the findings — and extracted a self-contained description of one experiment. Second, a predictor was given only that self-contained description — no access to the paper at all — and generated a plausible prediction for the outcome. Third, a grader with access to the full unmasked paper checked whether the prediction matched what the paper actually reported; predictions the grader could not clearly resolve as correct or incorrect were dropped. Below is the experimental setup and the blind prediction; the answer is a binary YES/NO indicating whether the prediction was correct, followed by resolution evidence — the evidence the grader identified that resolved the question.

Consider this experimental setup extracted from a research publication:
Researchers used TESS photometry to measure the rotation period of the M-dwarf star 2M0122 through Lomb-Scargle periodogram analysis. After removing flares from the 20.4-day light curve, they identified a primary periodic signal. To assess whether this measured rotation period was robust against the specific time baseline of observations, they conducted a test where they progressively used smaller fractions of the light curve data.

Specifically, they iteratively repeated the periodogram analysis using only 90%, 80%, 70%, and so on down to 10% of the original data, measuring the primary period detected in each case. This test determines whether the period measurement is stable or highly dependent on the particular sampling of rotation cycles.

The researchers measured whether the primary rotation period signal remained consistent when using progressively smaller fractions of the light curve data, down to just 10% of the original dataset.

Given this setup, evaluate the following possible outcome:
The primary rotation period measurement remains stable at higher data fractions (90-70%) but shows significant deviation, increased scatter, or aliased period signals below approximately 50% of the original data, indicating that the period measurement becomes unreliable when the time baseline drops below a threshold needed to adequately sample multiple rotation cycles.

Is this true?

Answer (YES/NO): NO